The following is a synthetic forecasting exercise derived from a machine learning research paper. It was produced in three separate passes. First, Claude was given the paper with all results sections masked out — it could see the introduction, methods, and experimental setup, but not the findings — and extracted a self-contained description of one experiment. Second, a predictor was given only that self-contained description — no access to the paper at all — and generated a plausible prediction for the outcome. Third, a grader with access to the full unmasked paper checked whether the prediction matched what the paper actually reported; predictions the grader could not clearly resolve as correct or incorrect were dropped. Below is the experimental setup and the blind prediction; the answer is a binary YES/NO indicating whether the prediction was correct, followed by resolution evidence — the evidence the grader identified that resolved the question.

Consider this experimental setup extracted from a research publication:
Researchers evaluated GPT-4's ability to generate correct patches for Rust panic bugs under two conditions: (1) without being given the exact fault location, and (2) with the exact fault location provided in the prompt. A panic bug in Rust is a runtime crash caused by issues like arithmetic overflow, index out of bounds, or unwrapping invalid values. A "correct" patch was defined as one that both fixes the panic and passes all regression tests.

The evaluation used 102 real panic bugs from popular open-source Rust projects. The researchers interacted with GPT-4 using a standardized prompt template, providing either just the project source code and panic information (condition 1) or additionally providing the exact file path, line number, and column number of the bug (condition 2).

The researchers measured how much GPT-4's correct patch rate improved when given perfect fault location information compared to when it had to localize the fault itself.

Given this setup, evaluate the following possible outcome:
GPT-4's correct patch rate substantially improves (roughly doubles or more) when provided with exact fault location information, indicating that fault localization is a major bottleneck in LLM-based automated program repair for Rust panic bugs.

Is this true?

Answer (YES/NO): NO